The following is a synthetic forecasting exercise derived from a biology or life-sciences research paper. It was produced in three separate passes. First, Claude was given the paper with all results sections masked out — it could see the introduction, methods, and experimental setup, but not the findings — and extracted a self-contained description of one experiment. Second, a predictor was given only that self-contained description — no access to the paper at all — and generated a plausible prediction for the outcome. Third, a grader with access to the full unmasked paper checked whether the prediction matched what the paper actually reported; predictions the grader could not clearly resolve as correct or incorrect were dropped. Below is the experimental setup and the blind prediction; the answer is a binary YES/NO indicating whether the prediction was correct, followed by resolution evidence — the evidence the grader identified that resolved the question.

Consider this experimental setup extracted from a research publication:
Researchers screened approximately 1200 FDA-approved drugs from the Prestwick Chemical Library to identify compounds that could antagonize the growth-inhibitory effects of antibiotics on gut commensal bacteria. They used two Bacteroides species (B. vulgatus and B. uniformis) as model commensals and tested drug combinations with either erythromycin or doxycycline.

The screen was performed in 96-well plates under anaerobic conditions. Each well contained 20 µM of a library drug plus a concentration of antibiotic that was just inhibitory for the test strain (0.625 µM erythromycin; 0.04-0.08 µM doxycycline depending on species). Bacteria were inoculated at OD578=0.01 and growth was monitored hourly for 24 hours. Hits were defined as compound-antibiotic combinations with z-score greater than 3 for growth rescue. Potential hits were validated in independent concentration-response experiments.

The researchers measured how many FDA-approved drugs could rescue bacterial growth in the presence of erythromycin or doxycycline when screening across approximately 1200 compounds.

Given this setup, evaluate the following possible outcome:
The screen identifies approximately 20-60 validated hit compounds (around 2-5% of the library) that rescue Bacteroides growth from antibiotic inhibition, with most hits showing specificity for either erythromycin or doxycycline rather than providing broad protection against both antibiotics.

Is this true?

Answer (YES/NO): NO